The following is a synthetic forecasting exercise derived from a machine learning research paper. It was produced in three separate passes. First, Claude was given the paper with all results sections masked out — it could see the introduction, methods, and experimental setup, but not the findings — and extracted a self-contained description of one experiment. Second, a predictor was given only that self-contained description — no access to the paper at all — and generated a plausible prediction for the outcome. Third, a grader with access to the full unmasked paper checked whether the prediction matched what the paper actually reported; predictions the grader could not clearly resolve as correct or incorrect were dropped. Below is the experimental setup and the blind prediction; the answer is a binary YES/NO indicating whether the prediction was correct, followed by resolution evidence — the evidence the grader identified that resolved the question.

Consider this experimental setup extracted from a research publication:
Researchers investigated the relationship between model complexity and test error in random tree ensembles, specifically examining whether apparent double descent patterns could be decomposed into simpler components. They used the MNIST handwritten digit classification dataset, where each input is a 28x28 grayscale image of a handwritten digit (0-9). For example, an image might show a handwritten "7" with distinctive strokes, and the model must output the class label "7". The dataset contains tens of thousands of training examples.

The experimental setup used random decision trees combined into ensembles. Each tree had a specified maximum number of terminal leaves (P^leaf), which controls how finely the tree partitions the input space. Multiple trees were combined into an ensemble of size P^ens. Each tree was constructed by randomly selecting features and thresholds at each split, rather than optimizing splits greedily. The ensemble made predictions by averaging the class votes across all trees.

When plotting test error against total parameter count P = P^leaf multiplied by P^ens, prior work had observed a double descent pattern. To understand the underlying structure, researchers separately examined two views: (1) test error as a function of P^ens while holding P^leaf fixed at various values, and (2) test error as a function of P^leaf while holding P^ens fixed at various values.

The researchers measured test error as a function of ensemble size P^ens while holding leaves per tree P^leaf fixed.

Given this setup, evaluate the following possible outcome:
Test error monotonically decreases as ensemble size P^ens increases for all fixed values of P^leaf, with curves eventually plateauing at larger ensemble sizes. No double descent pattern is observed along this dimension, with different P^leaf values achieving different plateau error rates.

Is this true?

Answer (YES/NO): YES